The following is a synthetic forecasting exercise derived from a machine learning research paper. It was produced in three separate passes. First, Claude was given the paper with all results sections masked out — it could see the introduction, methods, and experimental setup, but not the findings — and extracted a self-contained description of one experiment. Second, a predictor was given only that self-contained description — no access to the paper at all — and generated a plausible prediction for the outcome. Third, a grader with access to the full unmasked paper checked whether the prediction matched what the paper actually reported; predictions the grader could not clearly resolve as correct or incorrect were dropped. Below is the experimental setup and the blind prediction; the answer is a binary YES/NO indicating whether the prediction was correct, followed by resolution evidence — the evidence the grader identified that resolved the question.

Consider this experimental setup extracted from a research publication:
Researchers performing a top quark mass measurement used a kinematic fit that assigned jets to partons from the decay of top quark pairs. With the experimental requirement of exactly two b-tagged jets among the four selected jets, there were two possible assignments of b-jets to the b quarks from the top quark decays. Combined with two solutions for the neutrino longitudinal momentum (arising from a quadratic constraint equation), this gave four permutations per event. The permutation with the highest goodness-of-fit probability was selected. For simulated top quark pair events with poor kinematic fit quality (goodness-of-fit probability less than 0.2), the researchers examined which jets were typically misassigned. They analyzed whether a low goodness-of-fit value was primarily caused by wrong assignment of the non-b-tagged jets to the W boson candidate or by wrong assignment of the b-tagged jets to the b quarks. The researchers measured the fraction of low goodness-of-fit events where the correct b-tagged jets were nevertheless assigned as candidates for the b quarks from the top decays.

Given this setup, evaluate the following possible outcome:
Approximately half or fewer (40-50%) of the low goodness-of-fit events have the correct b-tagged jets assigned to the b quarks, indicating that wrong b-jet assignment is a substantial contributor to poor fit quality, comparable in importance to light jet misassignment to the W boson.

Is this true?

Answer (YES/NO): NO